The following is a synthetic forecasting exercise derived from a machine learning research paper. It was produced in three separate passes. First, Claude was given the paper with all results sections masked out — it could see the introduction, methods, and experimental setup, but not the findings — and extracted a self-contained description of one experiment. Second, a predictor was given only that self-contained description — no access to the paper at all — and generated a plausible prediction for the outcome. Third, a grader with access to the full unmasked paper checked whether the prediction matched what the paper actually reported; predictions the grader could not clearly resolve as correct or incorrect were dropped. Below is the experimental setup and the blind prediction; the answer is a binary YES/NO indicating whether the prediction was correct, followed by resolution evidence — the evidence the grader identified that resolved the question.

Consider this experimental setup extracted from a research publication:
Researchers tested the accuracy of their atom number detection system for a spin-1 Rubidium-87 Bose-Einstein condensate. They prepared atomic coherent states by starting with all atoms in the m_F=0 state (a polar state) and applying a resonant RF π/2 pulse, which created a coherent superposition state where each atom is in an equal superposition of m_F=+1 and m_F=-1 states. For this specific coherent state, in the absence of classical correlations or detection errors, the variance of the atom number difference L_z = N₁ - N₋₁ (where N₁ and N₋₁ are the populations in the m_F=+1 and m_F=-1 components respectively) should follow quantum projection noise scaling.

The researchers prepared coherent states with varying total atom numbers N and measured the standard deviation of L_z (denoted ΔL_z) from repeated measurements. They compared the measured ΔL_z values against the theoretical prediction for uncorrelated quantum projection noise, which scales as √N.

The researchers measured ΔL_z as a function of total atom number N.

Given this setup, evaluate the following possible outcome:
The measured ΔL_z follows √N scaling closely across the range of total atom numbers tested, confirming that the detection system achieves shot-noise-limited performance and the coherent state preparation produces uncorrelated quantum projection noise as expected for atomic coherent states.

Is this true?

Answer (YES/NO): YES